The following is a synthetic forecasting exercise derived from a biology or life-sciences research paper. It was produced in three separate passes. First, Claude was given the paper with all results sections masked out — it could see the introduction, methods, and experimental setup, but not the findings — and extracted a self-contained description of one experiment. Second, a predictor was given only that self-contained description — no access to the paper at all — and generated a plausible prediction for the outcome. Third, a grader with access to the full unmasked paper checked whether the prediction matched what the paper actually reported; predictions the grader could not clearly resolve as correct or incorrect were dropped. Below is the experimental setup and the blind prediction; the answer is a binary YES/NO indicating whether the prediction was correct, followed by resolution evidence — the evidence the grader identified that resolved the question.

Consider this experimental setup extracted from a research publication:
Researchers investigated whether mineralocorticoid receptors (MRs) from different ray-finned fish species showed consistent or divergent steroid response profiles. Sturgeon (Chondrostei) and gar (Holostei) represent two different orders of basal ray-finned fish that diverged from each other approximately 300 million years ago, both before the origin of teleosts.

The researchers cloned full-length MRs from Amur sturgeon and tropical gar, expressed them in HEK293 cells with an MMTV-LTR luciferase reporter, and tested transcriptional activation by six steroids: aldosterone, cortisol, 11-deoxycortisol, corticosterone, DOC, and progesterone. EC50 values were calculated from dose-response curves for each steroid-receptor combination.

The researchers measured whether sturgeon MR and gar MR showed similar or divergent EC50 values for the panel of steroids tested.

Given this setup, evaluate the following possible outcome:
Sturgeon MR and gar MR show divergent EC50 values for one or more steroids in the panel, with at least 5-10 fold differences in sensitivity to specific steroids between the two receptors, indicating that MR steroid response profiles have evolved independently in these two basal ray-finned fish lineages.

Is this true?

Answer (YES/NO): NO